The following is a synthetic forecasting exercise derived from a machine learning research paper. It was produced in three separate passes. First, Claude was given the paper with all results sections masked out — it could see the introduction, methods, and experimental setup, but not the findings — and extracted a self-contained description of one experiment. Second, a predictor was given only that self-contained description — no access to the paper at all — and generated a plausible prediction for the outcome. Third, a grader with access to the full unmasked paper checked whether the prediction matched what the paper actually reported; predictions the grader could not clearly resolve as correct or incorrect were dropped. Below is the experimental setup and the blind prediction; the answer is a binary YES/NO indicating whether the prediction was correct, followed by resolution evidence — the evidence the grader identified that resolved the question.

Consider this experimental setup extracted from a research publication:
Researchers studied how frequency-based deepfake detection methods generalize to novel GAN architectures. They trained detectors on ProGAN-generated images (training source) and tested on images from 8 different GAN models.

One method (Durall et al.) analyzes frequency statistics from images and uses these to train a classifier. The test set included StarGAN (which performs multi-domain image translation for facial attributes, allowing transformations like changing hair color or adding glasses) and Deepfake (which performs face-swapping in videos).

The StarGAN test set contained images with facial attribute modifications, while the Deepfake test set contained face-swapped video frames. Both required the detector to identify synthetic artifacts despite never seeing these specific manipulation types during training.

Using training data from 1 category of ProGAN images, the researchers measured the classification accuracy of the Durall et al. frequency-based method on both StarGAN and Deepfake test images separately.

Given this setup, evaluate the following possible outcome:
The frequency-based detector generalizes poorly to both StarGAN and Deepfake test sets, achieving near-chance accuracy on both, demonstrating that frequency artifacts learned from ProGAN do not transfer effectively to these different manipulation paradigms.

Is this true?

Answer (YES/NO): NO